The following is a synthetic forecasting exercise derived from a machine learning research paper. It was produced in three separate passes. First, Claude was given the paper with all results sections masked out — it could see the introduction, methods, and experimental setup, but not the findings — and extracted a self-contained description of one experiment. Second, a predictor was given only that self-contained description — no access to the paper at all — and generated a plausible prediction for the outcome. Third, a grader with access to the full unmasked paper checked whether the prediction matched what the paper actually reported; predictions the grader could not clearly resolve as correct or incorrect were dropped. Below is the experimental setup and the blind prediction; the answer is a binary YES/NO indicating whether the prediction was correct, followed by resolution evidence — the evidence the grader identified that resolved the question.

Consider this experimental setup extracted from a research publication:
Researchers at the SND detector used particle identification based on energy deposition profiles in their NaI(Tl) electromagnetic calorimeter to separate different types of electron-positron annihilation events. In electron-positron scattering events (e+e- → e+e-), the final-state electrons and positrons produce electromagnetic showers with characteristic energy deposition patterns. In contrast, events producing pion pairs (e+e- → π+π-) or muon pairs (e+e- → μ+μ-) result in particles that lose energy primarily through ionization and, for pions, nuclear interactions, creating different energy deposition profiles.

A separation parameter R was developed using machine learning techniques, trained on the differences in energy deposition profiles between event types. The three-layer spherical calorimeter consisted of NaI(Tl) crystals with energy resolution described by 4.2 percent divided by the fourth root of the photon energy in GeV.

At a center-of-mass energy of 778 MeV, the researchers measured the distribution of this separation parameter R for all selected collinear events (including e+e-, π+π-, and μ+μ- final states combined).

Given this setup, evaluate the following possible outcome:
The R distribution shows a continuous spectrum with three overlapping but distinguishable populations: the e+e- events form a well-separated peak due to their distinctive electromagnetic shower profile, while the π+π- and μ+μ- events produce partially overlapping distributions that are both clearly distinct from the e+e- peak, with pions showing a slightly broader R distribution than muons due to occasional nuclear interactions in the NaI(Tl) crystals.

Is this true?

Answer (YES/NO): NO